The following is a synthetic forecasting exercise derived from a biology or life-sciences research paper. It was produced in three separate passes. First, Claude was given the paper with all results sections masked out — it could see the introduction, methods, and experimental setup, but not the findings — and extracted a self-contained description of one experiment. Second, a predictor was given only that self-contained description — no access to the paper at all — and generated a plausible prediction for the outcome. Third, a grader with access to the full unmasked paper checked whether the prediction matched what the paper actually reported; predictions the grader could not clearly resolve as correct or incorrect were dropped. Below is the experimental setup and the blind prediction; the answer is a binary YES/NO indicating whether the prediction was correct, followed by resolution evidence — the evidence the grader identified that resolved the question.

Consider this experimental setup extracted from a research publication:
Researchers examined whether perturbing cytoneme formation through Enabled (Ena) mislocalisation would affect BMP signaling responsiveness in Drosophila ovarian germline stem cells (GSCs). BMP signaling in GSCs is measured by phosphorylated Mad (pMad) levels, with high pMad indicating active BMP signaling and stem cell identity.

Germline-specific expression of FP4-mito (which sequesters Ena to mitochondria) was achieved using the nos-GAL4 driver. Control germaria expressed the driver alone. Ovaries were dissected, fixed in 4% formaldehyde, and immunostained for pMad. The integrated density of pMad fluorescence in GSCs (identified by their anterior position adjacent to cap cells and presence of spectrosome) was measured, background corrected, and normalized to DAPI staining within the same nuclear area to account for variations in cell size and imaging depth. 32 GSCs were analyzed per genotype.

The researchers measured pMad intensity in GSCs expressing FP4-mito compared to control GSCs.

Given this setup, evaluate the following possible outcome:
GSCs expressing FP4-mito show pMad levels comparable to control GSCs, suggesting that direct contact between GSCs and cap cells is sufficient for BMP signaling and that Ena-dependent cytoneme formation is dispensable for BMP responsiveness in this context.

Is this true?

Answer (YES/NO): NO